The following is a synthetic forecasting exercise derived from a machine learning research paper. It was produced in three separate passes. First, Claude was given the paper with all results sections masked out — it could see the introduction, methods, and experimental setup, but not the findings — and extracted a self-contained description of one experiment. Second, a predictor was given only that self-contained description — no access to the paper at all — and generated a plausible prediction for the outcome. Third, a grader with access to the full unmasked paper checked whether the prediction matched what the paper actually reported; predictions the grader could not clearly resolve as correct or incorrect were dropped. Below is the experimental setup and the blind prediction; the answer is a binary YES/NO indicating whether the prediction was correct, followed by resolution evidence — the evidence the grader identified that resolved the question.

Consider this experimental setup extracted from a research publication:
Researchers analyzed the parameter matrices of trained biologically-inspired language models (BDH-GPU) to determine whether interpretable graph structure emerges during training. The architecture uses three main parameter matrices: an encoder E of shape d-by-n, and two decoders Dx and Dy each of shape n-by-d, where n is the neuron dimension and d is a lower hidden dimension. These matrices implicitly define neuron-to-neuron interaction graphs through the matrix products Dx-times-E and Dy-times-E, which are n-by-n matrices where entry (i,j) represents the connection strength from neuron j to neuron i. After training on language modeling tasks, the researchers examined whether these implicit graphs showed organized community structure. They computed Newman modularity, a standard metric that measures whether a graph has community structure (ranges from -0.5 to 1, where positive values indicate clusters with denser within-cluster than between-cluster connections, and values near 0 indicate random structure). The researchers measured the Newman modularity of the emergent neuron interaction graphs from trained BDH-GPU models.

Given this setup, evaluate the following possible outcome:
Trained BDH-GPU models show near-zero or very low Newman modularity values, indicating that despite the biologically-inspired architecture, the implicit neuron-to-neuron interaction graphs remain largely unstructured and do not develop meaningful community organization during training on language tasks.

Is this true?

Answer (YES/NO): NO